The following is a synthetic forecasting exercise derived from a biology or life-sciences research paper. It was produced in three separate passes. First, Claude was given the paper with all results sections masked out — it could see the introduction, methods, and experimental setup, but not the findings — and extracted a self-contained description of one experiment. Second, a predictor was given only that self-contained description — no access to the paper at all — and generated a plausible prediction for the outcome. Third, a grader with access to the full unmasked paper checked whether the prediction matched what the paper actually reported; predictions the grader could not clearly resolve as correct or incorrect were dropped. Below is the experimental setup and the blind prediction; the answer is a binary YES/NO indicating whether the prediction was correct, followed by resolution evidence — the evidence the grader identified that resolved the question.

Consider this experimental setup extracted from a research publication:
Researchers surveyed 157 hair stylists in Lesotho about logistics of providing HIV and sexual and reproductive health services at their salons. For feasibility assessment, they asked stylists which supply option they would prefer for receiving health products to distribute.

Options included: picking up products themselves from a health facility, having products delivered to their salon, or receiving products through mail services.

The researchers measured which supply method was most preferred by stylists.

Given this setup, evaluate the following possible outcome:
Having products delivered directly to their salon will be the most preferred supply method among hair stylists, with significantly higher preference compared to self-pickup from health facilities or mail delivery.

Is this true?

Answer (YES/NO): YES